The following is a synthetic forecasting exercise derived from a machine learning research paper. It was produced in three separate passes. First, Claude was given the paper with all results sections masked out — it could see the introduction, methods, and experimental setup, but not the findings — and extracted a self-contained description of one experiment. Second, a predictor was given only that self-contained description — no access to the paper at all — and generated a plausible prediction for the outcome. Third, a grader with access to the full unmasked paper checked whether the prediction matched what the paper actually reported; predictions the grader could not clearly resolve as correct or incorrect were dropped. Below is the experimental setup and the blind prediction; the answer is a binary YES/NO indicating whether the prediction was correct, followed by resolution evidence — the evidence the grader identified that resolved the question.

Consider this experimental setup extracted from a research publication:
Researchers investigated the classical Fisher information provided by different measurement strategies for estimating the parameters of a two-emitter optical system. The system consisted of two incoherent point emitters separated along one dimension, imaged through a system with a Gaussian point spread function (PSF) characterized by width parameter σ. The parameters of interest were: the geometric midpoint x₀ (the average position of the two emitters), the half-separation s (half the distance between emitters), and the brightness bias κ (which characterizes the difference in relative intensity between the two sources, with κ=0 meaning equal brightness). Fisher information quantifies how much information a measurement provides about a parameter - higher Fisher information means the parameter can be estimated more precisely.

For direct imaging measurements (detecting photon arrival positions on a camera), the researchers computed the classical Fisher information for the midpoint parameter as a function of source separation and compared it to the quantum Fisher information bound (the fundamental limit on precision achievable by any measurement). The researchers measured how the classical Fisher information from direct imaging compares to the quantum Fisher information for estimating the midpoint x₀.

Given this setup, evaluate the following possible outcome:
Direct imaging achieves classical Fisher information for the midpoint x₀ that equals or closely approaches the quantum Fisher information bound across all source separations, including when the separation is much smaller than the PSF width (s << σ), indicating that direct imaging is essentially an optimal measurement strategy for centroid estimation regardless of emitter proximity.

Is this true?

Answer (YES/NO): YES